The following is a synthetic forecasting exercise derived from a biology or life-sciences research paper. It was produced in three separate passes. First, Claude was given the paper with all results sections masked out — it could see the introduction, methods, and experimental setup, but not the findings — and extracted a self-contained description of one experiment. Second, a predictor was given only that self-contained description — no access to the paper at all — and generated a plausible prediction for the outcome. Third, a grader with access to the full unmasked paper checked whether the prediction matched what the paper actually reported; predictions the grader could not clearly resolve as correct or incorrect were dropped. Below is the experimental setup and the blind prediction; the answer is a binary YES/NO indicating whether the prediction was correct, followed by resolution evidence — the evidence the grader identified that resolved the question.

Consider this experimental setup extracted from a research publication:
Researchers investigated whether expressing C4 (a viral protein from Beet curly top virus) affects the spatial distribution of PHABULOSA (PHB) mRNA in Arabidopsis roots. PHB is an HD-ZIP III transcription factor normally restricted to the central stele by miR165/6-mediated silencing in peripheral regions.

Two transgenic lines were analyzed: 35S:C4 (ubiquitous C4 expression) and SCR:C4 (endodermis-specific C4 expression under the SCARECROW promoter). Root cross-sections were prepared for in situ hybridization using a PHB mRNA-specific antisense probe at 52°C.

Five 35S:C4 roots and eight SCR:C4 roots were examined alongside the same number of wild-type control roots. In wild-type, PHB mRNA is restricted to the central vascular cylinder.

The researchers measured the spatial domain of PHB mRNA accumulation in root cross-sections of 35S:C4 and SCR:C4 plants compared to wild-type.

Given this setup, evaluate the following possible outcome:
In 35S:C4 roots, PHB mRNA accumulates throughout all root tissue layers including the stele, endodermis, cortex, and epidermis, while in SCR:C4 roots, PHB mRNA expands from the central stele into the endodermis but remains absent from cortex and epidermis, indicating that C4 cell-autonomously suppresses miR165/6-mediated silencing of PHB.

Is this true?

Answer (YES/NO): NO